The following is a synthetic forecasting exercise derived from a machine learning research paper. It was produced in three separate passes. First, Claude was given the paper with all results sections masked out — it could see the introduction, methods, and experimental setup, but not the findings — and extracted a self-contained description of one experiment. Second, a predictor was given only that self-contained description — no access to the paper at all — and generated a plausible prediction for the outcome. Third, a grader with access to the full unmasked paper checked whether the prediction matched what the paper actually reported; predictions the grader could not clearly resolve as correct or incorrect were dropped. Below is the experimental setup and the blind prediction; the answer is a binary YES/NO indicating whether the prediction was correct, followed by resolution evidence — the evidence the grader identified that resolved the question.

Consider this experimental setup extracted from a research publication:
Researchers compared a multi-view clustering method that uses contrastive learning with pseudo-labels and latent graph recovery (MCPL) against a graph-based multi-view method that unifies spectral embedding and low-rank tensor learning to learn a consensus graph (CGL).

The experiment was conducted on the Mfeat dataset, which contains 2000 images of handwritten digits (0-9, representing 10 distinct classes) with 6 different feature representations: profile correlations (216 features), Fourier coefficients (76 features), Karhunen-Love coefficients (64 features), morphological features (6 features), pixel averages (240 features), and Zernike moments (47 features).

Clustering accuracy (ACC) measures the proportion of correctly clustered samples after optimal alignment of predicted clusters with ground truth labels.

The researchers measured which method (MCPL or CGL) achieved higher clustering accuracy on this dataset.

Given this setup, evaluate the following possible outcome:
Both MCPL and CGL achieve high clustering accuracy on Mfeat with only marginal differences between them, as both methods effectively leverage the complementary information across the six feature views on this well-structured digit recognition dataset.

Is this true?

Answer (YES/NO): NO